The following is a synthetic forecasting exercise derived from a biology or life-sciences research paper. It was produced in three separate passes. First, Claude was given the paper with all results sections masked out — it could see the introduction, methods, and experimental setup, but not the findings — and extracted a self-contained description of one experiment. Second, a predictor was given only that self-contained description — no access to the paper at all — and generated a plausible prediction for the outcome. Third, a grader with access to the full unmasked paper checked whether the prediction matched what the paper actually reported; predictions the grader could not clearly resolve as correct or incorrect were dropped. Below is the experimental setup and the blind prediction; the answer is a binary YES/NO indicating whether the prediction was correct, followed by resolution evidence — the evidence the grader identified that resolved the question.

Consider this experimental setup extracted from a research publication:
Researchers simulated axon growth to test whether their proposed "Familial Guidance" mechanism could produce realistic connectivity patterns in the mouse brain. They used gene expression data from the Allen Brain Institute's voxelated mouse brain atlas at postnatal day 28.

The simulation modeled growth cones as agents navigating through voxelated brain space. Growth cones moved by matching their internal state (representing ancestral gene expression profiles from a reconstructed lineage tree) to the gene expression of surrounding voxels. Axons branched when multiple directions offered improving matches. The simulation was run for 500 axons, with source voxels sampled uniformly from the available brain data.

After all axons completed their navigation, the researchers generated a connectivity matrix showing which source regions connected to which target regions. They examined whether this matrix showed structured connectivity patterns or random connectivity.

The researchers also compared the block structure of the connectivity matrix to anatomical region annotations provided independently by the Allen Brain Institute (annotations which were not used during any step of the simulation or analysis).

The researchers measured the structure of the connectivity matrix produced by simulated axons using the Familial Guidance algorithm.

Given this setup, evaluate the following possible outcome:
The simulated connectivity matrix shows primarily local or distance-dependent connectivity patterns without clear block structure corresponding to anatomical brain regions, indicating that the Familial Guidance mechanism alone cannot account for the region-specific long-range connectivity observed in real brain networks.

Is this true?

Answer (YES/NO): NO